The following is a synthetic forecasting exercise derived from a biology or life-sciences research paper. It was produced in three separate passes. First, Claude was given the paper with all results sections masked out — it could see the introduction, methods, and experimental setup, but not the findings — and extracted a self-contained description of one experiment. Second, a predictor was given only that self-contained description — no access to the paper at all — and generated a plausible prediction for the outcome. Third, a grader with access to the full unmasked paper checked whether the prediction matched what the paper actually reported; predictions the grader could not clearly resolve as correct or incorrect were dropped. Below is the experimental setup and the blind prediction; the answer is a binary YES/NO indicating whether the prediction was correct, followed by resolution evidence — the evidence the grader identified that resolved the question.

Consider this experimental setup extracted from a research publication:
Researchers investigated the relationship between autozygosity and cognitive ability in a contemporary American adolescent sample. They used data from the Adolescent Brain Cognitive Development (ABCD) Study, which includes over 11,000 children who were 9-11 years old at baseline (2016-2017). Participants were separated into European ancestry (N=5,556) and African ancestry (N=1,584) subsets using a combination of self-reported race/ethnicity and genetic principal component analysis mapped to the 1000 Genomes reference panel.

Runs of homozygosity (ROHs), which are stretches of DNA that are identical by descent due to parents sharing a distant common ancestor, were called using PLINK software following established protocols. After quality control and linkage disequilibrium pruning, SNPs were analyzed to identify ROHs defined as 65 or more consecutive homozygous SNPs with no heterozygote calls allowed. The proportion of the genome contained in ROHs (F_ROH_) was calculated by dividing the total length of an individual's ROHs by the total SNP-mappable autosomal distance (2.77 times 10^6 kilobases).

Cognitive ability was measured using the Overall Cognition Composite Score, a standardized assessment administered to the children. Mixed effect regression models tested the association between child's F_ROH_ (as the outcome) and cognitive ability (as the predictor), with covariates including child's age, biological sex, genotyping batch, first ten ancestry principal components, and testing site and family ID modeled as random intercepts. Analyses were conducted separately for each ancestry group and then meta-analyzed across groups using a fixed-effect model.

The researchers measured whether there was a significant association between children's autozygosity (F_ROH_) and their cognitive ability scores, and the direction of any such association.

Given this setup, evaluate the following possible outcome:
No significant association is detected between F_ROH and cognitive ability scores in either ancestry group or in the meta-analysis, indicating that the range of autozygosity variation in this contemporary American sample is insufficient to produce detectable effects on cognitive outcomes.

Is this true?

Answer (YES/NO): NO